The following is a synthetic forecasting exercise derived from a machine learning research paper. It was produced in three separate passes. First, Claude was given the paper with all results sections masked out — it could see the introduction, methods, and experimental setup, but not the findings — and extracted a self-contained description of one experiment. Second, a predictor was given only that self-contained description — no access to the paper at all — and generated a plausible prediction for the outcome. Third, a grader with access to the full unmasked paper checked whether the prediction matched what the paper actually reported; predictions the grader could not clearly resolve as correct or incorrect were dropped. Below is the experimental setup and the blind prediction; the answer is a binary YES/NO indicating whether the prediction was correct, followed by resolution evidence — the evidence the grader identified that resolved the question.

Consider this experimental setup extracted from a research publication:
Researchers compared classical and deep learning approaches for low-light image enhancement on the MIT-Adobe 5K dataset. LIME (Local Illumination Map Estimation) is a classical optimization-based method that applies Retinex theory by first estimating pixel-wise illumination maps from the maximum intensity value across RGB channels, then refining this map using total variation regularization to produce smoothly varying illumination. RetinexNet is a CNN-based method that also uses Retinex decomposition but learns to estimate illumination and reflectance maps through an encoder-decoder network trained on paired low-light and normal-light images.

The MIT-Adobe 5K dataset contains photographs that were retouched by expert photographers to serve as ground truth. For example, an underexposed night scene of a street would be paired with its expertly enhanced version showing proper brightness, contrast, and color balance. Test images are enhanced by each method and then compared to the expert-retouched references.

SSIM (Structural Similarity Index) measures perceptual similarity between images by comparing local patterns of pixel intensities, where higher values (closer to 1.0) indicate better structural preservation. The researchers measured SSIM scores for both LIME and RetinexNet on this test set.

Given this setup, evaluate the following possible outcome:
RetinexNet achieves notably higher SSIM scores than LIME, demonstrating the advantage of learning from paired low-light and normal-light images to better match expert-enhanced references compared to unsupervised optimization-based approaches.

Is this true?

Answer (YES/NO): NO